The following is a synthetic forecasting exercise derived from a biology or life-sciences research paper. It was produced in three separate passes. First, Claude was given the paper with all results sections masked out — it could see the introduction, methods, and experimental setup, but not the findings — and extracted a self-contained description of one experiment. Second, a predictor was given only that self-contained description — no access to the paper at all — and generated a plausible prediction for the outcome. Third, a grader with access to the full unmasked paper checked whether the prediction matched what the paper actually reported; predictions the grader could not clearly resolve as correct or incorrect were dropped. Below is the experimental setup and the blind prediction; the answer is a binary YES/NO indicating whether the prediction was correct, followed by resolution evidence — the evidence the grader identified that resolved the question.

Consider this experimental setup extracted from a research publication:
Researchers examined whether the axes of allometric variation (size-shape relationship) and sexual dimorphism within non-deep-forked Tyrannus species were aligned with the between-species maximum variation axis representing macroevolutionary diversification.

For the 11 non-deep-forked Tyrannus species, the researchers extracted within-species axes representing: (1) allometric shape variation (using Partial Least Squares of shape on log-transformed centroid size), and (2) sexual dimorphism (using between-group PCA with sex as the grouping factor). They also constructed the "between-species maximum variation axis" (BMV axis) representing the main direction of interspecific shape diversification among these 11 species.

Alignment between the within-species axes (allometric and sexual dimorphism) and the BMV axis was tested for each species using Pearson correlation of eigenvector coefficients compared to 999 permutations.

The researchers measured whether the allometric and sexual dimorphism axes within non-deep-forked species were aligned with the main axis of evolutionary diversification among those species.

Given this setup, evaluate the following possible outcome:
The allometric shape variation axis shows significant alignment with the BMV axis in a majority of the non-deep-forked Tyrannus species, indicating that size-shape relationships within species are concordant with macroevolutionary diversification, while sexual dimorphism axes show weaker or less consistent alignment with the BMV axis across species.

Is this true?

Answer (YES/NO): NO